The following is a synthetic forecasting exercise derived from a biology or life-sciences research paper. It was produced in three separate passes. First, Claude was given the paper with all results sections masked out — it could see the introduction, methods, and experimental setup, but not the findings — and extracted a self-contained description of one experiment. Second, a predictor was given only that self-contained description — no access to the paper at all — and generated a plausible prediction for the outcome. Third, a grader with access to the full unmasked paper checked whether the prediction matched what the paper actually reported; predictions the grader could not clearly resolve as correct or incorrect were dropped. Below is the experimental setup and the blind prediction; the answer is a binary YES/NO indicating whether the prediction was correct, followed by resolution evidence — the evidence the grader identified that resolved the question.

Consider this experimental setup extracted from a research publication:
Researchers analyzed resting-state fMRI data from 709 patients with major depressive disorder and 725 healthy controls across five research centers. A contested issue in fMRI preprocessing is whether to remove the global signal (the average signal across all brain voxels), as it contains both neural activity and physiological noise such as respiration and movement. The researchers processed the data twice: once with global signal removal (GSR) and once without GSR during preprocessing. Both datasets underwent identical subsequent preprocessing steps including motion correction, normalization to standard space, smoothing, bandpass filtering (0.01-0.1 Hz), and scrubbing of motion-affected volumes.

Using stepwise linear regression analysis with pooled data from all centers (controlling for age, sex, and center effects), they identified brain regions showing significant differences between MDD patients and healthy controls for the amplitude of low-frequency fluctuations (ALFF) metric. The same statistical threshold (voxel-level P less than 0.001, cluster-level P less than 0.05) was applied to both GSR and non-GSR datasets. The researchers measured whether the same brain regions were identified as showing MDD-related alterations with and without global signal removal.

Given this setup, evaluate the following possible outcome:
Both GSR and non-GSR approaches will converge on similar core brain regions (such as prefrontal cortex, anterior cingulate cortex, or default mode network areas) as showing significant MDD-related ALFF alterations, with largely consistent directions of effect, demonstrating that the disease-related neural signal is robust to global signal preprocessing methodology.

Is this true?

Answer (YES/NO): YES